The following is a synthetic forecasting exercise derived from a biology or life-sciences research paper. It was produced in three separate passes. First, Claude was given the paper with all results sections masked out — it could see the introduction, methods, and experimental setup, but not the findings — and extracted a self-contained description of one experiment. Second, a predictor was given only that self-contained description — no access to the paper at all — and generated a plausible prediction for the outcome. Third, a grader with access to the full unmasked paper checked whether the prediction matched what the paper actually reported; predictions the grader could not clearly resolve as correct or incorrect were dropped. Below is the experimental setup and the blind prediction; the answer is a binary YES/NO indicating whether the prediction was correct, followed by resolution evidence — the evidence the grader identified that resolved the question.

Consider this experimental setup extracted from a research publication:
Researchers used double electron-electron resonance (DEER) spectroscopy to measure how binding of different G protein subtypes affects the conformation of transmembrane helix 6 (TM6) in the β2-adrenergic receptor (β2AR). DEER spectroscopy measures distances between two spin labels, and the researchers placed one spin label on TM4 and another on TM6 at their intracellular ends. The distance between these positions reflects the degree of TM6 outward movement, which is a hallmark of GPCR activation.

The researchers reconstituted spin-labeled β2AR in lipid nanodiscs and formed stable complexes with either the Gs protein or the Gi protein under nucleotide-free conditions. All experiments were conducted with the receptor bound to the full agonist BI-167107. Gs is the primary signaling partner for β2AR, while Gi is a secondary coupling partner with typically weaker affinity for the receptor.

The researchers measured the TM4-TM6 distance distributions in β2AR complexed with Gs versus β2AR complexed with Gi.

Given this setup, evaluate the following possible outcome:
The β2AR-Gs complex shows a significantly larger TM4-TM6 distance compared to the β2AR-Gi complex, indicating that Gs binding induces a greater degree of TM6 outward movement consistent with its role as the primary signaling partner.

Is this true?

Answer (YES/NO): NO